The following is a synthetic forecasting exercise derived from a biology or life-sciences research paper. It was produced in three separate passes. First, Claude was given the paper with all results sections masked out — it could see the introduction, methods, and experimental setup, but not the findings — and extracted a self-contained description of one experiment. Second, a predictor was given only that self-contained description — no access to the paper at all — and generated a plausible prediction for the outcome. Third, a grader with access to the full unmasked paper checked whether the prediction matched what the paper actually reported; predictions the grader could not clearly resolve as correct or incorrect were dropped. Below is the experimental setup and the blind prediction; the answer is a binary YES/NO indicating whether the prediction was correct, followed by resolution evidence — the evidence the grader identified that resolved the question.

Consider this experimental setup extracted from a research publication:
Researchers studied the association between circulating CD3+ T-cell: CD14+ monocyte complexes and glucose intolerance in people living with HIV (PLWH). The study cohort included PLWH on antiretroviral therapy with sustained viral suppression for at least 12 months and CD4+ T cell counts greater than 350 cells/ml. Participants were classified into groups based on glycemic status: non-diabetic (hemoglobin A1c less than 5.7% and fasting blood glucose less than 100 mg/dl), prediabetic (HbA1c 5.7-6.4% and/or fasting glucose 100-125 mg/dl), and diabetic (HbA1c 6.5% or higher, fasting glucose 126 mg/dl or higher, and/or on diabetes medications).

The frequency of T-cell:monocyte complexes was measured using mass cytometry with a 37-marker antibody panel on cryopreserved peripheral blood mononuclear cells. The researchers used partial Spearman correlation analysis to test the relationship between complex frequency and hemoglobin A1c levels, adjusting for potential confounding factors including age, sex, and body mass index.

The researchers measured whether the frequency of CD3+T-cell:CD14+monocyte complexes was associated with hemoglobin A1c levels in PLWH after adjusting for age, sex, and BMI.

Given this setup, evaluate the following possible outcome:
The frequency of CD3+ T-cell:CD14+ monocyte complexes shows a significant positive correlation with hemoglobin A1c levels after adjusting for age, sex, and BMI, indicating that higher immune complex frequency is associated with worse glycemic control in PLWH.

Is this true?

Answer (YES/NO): YES